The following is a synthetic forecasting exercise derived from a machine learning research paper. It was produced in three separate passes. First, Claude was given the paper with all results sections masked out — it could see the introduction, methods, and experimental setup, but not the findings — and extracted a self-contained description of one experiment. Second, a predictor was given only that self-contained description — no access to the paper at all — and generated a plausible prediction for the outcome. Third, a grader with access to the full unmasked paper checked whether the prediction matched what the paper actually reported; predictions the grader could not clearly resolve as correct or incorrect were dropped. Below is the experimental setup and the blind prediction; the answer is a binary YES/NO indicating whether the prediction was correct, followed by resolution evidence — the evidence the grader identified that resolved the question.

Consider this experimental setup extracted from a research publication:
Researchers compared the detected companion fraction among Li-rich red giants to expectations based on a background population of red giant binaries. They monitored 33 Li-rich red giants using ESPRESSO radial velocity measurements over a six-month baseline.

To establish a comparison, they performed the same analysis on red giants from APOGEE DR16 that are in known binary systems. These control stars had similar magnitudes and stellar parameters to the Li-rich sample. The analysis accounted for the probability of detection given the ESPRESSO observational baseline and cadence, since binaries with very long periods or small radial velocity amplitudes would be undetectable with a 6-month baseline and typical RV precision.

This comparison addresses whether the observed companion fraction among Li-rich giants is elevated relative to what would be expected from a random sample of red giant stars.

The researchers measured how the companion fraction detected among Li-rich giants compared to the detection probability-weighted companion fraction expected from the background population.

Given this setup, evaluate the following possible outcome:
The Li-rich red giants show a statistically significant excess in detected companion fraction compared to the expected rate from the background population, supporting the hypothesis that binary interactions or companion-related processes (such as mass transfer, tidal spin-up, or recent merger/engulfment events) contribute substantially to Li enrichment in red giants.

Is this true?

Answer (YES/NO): NO